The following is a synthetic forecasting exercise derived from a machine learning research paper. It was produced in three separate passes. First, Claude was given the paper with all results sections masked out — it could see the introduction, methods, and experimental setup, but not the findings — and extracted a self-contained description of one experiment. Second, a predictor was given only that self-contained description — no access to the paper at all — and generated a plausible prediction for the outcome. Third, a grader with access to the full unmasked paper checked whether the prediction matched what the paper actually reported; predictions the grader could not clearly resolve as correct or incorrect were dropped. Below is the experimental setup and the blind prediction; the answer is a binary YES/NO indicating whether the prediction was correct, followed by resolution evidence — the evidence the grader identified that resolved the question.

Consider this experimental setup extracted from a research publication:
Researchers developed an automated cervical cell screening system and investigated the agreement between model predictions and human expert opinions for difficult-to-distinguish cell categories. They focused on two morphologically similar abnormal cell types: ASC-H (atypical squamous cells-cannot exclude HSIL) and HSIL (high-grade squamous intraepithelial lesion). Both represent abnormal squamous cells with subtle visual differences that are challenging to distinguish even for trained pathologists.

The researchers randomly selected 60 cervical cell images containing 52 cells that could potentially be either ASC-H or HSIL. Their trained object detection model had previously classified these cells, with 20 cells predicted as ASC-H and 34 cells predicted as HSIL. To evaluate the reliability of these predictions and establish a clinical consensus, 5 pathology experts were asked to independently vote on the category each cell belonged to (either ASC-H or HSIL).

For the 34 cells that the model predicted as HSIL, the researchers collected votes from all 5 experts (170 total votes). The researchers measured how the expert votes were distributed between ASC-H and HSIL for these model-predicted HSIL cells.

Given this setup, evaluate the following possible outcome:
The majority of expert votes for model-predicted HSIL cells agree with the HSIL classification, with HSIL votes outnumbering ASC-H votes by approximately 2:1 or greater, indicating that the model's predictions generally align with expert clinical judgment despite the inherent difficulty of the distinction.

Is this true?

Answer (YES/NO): NO